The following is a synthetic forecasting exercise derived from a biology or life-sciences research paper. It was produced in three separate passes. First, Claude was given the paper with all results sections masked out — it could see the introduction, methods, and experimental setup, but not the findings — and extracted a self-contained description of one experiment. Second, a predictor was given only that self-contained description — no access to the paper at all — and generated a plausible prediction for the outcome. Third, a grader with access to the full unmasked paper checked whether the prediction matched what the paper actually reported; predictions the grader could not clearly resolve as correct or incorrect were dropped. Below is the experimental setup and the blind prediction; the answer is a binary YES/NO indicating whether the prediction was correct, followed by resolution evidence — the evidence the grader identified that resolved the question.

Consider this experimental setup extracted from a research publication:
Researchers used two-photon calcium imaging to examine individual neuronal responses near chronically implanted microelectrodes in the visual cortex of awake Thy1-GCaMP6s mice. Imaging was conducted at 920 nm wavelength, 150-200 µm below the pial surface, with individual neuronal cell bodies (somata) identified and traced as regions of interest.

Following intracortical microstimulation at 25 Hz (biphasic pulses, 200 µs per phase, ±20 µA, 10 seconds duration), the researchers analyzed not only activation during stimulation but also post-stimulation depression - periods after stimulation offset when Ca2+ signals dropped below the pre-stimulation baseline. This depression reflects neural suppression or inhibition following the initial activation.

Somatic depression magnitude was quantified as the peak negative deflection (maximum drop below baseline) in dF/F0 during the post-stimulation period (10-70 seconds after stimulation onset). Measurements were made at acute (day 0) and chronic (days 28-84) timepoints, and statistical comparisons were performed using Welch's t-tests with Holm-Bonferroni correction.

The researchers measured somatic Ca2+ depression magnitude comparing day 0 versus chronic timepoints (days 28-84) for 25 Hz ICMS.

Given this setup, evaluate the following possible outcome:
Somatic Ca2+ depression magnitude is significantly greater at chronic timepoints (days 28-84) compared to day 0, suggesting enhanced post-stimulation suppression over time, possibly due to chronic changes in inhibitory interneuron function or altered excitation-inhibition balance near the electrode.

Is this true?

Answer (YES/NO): NO